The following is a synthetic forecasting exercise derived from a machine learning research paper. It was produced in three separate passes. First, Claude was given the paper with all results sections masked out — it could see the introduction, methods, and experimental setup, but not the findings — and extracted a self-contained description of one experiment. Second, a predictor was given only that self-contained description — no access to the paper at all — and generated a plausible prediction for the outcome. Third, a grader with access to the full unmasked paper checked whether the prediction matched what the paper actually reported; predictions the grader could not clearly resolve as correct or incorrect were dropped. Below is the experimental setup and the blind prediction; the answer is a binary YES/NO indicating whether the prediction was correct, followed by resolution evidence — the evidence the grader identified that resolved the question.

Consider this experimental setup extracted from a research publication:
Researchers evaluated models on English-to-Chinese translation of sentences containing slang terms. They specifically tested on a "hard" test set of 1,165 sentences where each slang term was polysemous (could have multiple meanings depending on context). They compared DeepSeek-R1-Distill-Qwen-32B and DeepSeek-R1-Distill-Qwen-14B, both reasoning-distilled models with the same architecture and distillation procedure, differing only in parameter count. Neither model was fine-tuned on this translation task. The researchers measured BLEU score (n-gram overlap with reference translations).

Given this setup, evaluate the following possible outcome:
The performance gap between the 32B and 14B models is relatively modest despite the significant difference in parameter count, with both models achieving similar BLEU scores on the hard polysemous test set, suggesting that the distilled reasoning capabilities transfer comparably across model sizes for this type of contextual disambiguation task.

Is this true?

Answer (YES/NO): YES